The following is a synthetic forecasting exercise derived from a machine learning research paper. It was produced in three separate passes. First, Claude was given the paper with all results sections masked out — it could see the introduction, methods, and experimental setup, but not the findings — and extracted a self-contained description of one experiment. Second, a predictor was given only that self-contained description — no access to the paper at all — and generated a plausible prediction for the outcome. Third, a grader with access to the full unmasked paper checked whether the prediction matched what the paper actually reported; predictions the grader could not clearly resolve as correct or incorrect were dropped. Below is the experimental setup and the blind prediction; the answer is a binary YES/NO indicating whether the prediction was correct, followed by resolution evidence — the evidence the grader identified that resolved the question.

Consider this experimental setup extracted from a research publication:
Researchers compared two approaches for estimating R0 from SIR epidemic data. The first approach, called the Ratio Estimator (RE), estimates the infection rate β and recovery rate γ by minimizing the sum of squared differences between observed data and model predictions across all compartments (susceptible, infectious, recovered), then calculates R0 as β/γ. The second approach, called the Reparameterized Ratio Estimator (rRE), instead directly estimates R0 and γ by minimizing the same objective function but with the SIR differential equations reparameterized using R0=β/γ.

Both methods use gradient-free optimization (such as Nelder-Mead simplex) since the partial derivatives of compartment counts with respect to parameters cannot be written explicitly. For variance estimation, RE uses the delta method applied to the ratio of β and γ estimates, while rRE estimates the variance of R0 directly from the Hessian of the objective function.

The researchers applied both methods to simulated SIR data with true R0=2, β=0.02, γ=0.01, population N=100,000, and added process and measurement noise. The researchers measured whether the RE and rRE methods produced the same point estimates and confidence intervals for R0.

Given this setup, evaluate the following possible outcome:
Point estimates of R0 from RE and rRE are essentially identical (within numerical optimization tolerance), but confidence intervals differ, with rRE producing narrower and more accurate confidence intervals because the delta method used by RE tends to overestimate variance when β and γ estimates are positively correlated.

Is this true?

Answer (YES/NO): NO